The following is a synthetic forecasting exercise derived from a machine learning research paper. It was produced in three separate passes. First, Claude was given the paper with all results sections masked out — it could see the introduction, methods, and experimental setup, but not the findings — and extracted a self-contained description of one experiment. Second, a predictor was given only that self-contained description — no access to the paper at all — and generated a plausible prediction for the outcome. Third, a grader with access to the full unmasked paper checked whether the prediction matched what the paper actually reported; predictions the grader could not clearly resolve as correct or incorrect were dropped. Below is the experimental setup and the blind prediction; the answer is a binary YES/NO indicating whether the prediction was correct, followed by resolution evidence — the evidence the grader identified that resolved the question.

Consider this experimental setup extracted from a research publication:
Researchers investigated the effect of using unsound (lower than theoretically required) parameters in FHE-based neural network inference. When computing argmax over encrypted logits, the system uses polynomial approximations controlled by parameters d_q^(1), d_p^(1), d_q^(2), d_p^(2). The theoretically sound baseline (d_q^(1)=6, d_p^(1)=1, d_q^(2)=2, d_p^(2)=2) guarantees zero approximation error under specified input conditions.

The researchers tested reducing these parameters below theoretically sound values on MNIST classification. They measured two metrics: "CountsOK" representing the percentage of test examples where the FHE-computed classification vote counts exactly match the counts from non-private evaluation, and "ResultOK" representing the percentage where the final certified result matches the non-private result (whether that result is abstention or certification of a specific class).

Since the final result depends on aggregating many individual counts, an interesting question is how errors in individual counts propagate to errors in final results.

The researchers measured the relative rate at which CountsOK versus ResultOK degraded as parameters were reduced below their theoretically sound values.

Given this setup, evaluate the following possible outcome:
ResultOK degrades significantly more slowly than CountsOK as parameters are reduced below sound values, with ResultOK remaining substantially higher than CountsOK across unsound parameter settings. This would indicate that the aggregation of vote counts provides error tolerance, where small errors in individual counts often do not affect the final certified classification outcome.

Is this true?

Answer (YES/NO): YES